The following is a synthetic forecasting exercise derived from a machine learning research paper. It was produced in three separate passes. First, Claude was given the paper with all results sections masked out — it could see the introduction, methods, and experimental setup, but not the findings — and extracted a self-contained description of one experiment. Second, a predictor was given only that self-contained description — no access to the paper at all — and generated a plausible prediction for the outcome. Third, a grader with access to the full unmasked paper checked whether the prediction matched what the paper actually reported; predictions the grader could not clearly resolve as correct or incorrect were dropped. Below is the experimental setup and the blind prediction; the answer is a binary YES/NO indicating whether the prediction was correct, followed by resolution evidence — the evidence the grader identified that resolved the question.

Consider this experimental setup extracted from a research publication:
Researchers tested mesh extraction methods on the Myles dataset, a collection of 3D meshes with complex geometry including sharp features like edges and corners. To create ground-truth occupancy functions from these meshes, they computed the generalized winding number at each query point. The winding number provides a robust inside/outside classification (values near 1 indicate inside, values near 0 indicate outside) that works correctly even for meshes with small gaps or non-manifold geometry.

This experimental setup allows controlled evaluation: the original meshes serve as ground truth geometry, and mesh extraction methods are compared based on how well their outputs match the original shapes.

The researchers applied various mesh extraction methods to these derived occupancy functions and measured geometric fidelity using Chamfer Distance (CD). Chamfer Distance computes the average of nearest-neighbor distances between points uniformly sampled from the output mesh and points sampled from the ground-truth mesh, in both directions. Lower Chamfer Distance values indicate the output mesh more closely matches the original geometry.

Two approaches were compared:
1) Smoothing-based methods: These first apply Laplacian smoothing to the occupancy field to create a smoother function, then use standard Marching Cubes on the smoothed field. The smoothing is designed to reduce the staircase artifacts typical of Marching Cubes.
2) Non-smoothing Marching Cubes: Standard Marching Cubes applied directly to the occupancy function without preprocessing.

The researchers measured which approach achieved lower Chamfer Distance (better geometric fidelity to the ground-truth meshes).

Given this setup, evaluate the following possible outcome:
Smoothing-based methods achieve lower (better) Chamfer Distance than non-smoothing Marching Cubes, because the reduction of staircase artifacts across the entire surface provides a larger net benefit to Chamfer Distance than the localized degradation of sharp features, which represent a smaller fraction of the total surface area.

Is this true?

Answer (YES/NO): NO